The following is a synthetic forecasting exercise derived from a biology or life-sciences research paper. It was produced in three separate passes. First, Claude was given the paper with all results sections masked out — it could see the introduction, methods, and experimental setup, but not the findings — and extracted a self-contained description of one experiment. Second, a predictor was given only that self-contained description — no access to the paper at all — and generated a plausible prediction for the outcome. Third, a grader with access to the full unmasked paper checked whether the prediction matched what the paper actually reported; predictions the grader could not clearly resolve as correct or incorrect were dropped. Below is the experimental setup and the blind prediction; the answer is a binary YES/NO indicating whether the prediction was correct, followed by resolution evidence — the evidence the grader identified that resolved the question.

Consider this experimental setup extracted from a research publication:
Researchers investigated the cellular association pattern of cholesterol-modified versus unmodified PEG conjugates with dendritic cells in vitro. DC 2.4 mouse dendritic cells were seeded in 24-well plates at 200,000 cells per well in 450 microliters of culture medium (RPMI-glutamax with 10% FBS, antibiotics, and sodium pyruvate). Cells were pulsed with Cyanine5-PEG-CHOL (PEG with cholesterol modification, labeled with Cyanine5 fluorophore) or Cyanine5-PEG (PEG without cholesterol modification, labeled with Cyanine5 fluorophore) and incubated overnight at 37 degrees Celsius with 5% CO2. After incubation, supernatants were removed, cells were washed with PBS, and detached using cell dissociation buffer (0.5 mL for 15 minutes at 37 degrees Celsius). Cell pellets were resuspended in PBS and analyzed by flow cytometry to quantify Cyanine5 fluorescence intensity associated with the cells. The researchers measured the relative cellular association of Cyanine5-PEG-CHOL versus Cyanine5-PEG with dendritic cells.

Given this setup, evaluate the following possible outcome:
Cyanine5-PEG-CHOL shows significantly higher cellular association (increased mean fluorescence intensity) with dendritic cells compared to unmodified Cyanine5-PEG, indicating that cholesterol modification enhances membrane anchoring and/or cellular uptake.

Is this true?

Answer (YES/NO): YES